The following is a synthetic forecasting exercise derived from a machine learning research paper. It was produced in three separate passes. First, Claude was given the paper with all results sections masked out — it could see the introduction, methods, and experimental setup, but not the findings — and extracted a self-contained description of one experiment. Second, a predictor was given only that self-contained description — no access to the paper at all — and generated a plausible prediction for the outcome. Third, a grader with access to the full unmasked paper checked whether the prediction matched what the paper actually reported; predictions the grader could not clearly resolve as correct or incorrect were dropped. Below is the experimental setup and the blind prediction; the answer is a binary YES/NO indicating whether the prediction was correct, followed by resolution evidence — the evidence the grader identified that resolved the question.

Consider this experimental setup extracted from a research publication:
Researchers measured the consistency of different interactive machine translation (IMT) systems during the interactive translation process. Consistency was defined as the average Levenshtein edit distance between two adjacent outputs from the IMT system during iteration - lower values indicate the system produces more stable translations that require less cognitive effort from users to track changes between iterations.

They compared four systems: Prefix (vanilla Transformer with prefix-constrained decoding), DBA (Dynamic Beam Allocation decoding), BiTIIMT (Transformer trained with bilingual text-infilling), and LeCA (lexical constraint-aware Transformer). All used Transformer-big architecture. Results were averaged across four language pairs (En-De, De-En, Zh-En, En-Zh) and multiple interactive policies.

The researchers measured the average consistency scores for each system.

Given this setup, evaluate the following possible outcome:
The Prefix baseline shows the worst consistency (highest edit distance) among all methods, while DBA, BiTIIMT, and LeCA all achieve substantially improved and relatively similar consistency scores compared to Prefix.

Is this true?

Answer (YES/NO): NO